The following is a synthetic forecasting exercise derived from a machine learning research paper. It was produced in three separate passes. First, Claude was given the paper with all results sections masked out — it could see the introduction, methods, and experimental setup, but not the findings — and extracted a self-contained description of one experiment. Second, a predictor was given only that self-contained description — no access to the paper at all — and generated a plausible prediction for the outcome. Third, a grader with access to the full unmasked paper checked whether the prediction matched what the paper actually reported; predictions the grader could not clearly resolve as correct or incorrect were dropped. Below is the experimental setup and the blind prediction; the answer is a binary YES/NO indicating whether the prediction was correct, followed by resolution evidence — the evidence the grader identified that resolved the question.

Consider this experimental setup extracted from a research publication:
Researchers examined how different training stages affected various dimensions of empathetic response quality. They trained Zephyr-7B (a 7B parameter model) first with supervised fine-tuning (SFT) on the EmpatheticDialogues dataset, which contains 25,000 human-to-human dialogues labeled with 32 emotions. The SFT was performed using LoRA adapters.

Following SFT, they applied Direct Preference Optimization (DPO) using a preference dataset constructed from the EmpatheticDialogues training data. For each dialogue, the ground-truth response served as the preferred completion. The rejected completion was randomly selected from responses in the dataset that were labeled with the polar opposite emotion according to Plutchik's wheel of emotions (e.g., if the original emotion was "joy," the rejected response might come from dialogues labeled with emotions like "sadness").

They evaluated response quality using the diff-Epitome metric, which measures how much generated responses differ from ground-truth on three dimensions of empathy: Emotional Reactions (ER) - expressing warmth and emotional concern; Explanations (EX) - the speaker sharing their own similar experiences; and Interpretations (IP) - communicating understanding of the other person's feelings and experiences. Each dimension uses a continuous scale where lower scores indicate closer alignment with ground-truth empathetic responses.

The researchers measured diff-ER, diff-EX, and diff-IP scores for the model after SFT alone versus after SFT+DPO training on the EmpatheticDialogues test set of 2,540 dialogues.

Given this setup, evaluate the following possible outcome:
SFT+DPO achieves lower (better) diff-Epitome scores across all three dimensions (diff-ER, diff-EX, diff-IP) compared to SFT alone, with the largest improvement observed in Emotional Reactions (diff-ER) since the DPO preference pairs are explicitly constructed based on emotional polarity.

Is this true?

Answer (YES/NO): NO